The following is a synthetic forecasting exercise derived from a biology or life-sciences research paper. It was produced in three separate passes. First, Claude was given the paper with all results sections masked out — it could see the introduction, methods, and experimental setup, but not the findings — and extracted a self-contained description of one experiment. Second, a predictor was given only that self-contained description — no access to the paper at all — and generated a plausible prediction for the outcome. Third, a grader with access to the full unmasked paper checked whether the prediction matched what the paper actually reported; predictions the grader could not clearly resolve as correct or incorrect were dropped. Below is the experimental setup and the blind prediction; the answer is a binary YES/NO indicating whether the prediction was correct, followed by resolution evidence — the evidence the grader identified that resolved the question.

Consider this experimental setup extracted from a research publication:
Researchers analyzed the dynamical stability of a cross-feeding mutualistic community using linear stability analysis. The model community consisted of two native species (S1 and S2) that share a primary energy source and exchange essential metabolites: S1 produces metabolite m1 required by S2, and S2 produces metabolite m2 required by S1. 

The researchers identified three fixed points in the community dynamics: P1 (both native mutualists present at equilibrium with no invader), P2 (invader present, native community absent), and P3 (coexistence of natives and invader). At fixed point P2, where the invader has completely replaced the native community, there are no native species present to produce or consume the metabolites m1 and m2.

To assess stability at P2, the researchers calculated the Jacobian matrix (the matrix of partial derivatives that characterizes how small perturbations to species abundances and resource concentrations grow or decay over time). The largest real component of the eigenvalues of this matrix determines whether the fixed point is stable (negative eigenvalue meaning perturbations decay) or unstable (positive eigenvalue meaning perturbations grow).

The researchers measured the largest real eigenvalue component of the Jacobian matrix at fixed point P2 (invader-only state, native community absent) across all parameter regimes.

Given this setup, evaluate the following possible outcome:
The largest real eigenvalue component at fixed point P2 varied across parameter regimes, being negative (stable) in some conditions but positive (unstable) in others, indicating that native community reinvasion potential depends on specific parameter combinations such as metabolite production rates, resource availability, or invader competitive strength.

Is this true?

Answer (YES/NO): NO